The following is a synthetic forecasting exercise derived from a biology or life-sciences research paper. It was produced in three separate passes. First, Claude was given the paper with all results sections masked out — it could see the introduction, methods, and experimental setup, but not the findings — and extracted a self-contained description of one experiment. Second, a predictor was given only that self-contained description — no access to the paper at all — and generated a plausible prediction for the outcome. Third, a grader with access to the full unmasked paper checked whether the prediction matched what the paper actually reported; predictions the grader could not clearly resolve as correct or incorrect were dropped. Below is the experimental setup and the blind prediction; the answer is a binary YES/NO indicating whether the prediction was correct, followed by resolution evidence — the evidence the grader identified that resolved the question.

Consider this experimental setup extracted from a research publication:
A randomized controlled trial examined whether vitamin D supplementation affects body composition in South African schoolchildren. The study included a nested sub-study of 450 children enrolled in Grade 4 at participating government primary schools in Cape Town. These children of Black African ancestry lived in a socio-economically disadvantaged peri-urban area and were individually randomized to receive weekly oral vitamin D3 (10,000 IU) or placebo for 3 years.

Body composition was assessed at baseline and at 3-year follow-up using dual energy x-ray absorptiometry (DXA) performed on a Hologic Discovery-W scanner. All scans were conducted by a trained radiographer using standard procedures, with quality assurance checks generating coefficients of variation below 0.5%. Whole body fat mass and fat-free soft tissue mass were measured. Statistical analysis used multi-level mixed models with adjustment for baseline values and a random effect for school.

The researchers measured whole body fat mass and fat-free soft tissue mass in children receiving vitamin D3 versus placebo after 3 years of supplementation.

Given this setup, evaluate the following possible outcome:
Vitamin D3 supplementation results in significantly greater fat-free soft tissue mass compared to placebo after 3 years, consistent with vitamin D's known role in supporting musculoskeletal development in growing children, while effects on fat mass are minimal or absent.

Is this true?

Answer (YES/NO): NO